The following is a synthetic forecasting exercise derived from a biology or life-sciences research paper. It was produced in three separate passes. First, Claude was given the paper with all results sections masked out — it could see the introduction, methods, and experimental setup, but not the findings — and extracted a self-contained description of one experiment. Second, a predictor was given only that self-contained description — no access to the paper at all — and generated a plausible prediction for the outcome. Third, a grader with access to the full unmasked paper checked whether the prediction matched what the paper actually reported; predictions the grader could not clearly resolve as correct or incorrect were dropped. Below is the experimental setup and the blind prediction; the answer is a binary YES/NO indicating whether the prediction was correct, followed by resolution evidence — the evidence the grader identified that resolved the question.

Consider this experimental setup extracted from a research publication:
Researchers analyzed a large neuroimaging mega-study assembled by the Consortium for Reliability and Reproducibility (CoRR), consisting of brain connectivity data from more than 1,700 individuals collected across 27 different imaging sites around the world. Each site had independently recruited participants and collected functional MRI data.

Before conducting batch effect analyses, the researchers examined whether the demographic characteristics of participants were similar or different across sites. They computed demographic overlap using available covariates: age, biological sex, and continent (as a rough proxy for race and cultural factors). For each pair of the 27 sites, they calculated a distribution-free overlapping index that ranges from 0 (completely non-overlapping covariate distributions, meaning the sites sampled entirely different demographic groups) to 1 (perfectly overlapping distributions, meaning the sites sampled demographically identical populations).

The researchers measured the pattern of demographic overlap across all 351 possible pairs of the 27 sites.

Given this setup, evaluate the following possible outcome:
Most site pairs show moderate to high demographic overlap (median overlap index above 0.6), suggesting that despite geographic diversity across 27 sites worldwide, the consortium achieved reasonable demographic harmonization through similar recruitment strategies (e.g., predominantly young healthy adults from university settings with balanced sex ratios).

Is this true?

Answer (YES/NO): NO